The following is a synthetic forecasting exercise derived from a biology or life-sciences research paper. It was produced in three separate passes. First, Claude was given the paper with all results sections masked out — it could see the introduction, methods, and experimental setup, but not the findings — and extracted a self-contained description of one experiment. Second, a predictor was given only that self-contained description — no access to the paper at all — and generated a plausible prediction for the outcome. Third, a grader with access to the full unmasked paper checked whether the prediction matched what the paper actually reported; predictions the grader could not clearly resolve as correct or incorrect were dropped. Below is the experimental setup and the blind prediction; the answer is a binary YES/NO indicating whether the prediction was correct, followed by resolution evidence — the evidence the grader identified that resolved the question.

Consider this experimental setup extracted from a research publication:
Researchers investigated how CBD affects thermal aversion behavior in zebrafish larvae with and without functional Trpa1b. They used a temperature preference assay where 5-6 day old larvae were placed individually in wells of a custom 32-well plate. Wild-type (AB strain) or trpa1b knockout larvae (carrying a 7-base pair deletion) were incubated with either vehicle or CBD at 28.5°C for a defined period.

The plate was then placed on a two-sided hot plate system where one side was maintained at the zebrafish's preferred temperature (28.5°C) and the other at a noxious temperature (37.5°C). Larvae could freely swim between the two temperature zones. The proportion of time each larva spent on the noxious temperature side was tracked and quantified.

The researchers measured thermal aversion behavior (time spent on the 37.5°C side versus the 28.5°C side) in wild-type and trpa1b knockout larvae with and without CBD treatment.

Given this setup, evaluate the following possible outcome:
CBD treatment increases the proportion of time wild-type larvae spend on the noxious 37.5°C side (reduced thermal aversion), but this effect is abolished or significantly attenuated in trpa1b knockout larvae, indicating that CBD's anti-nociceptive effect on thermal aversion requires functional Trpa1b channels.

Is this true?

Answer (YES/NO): NO